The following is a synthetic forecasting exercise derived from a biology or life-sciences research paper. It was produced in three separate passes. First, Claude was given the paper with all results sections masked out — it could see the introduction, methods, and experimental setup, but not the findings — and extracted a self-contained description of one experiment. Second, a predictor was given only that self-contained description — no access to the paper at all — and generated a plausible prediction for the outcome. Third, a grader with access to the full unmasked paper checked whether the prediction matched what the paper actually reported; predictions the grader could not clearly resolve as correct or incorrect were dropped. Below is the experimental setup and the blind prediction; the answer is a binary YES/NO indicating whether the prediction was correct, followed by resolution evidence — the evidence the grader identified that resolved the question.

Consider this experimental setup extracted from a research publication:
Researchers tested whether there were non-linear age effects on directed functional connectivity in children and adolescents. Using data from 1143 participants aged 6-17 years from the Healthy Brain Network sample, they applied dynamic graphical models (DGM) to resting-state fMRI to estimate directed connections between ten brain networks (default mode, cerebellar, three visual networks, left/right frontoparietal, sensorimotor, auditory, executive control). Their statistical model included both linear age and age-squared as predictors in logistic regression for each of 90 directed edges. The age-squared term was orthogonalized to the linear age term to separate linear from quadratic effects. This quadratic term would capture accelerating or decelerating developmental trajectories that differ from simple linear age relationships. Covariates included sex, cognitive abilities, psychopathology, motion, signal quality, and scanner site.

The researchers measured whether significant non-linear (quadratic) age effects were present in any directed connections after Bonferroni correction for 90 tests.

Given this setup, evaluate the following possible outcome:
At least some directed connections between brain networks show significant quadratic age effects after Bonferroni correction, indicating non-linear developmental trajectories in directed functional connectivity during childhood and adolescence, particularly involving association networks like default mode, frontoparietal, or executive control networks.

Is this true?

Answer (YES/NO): NO